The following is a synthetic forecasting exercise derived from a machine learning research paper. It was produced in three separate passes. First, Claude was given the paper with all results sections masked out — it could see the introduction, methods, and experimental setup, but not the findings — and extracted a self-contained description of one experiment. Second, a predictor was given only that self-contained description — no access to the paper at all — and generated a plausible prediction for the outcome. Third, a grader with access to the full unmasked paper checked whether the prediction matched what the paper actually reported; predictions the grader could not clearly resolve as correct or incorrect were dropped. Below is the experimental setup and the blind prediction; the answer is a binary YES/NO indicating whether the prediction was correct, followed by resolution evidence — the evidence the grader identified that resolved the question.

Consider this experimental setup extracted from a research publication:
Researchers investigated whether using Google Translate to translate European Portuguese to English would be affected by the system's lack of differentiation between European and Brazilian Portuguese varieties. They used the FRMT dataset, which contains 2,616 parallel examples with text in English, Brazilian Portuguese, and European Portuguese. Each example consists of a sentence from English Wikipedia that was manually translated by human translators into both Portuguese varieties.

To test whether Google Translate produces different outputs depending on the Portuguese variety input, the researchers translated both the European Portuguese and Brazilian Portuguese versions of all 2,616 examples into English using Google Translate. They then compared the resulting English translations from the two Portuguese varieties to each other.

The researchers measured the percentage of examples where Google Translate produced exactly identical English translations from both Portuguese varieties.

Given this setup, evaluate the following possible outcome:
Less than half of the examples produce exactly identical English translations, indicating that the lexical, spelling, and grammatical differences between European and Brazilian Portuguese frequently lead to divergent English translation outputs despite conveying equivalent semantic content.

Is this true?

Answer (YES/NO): NO